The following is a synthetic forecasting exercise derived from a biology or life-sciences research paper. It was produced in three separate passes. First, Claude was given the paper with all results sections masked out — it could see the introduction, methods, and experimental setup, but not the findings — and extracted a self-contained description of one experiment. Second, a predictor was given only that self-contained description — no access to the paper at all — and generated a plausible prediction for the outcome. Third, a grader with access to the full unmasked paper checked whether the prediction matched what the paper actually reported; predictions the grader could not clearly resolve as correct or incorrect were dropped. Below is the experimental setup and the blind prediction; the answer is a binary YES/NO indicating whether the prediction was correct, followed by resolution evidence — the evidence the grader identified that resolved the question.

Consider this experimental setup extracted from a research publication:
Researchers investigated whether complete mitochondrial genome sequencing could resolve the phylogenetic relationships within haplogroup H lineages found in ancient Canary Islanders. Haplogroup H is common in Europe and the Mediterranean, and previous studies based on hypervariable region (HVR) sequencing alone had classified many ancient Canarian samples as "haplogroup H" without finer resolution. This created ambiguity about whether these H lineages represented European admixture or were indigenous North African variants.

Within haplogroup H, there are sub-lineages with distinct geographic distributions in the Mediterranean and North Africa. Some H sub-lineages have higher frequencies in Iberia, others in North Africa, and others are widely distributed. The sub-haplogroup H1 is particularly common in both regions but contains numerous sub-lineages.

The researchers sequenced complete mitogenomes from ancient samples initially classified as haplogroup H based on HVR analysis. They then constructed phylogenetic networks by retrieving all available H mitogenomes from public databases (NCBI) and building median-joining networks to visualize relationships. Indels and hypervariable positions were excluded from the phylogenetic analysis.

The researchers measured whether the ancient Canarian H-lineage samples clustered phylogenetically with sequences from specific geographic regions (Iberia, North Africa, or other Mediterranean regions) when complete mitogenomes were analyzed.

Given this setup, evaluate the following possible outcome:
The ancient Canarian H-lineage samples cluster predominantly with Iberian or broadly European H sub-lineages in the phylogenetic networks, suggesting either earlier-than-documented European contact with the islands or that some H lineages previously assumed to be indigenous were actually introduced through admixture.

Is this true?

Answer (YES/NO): NO